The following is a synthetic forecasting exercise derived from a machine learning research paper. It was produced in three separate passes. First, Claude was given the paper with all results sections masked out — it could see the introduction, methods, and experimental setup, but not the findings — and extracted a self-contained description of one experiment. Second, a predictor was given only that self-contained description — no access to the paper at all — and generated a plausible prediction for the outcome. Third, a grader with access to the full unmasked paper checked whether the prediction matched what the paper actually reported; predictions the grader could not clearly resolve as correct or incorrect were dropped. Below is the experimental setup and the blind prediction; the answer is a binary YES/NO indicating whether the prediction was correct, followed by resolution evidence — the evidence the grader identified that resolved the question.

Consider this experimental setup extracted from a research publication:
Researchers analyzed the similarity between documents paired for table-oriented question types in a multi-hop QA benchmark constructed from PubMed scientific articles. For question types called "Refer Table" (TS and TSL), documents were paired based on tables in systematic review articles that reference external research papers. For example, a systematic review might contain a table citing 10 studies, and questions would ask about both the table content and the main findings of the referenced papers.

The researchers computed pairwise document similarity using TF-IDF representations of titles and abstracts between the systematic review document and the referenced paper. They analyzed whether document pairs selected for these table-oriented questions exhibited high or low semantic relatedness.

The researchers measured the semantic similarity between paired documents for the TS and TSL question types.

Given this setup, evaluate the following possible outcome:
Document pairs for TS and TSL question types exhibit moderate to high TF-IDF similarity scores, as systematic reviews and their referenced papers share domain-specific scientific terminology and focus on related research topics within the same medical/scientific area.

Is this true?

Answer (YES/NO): YES